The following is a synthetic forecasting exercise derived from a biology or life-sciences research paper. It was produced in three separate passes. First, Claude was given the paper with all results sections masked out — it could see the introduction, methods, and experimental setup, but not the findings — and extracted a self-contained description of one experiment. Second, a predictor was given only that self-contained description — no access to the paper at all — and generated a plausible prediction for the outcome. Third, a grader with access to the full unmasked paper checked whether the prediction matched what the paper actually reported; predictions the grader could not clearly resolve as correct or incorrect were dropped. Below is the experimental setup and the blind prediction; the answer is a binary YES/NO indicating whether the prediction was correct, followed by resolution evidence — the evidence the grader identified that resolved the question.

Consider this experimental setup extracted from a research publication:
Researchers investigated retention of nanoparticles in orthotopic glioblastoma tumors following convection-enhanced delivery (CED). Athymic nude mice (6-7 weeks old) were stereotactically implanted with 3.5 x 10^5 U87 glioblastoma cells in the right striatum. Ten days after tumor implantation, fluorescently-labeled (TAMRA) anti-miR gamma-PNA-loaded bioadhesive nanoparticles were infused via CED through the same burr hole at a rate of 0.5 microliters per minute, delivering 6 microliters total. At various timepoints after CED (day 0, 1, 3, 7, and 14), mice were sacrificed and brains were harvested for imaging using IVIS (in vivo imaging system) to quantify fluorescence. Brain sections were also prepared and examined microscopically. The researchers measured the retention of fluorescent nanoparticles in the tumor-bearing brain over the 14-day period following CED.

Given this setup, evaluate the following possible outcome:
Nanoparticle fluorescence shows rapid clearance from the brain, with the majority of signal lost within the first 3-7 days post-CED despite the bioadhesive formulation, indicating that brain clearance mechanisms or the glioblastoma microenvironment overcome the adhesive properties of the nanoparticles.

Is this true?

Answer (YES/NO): NO